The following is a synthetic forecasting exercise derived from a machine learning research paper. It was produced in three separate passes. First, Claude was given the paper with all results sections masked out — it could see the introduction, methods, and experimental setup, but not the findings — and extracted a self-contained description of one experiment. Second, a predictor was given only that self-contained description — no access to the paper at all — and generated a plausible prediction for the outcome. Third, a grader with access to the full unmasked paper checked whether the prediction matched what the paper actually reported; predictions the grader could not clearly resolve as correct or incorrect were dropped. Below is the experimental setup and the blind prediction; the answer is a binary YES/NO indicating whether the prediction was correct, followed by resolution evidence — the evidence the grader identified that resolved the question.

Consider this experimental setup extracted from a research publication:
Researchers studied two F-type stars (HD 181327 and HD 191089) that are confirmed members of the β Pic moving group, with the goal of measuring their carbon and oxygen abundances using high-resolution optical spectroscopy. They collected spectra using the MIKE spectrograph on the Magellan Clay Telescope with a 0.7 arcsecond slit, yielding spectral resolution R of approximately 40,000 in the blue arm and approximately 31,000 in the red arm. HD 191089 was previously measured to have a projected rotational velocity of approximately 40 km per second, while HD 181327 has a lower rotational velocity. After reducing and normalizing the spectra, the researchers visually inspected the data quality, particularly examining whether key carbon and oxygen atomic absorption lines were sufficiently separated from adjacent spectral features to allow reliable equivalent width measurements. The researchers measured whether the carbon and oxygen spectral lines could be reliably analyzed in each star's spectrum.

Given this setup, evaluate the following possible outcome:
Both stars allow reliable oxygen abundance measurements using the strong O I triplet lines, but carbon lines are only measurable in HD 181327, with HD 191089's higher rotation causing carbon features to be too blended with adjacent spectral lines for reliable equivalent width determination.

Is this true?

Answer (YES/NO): NO